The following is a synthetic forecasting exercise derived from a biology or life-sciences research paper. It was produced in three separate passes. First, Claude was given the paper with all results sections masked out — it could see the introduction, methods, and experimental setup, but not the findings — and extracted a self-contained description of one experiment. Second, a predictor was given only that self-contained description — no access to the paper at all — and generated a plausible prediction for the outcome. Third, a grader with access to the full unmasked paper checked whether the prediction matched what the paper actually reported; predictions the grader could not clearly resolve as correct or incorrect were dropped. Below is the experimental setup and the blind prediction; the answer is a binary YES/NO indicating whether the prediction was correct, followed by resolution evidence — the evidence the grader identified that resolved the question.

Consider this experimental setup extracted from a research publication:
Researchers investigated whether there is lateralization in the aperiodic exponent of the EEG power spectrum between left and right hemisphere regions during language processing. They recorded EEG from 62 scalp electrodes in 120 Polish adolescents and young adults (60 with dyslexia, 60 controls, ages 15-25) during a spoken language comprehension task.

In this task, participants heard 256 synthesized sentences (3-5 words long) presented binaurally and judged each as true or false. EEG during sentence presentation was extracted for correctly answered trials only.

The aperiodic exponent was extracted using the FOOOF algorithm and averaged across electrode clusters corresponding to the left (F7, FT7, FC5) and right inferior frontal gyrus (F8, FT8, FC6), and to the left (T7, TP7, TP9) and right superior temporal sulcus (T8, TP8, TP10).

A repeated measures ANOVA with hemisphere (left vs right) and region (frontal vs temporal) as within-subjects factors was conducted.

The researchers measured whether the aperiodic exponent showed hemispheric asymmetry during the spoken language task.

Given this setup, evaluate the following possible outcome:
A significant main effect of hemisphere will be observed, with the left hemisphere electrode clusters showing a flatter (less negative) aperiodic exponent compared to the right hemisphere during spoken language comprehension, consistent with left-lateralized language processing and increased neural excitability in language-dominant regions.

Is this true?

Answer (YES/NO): NO